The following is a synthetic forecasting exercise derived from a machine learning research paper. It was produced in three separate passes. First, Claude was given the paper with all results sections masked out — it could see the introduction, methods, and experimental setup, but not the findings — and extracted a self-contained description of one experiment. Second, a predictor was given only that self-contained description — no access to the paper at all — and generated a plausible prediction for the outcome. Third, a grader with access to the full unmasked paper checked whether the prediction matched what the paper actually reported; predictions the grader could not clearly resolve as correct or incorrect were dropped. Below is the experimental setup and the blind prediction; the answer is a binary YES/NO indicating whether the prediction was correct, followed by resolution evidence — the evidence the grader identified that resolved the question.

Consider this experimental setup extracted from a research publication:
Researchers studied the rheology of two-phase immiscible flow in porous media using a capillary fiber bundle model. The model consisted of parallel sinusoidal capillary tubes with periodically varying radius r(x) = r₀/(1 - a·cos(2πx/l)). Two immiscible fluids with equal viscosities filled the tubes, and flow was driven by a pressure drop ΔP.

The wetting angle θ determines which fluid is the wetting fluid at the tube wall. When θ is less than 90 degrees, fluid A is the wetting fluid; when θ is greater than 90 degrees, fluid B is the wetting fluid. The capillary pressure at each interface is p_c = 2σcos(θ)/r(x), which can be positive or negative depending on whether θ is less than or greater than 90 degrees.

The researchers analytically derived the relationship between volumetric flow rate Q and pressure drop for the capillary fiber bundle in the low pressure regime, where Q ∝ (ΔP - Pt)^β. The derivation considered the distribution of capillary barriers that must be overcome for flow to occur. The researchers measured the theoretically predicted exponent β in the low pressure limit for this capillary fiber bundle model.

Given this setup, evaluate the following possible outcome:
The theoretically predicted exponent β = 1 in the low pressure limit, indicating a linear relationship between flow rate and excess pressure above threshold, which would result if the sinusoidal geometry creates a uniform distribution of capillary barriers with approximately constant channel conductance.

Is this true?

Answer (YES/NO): NO